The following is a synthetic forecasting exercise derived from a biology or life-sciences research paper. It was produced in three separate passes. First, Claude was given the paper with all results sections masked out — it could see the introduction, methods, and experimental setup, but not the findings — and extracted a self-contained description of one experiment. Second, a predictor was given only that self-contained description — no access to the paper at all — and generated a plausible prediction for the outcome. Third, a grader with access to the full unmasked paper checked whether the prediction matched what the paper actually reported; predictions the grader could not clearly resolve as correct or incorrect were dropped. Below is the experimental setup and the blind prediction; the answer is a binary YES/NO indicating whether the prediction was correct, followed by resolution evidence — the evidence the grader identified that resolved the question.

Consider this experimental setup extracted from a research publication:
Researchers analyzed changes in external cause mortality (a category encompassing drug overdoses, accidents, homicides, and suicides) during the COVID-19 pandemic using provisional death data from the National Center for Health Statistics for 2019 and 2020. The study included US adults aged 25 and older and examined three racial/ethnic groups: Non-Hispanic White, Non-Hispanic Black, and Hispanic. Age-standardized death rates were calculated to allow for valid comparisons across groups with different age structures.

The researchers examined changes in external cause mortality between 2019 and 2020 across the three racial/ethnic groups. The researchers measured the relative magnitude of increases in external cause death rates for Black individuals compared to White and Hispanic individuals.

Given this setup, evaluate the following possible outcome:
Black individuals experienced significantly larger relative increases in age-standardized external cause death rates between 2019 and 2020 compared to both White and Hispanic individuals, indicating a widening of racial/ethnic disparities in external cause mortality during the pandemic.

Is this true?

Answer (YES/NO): YES